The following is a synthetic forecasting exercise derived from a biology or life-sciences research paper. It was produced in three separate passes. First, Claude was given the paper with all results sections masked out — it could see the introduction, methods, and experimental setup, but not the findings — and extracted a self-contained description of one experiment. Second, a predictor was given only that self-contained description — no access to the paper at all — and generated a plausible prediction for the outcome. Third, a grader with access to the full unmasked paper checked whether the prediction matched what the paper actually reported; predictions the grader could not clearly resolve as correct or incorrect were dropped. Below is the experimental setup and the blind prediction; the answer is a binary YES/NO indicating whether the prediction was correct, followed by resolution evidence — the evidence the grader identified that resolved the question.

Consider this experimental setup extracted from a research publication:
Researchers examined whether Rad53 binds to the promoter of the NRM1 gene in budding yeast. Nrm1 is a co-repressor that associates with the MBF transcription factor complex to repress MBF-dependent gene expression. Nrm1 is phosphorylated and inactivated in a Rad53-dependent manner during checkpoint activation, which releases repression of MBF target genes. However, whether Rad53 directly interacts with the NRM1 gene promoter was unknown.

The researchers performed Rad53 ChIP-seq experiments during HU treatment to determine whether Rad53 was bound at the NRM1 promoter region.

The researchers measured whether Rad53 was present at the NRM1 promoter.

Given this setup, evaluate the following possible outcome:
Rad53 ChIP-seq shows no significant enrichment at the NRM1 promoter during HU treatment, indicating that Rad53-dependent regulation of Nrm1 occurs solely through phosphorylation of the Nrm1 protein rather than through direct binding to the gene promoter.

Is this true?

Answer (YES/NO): NO